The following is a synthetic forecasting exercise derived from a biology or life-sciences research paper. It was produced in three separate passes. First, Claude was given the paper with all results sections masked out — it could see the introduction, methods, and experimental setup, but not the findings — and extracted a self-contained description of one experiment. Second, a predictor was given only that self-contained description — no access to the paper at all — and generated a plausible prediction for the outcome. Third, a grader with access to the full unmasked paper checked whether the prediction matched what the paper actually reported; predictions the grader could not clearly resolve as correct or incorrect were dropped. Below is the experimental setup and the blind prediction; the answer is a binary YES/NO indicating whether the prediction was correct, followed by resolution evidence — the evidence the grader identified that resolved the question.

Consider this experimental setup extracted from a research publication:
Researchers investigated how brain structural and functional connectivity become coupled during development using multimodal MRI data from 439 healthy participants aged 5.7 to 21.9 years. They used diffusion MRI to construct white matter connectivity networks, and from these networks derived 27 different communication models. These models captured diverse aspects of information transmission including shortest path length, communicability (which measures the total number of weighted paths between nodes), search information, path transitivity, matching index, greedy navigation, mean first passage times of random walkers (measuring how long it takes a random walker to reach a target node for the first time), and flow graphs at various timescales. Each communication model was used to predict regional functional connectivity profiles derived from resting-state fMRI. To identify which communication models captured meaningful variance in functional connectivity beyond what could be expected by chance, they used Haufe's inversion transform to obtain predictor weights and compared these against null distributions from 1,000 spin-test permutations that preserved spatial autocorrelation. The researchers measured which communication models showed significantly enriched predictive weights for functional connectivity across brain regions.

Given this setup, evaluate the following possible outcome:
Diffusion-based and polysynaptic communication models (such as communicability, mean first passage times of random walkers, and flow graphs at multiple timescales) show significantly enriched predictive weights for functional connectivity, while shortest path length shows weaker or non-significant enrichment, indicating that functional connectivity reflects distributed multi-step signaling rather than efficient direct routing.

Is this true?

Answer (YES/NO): NO